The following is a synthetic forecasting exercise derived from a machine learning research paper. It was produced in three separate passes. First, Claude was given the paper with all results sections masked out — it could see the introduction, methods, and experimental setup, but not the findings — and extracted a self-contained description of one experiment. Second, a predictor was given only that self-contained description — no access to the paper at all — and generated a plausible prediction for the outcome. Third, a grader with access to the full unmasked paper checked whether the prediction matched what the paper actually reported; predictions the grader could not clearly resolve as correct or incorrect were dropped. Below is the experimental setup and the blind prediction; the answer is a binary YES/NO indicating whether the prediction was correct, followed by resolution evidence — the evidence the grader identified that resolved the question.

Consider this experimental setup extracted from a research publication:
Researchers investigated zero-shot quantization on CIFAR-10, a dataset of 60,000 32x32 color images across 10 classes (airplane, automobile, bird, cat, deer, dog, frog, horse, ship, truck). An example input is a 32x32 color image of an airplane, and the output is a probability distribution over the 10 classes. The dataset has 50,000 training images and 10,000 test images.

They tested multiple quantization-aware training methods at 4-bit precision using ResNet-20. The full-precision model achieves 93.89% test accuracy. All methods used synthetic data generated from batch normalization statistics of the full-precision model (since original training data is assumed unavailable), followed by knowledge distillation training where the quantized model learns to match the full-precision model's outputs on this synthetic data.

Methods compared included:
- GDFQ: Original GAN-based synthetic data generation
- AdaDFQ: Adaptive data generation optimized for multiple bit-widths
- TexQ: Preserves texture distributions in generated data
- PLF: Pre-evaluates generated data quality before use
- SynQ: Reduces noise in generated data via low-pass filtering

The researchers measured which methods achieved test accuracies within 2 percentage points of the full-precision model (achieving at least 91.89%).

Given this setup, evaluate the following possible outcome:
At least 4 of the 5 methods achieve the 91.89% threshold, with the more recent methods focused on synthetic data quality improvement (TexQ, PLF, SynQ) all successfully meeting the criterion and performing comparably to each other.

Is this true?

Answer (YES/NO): YES